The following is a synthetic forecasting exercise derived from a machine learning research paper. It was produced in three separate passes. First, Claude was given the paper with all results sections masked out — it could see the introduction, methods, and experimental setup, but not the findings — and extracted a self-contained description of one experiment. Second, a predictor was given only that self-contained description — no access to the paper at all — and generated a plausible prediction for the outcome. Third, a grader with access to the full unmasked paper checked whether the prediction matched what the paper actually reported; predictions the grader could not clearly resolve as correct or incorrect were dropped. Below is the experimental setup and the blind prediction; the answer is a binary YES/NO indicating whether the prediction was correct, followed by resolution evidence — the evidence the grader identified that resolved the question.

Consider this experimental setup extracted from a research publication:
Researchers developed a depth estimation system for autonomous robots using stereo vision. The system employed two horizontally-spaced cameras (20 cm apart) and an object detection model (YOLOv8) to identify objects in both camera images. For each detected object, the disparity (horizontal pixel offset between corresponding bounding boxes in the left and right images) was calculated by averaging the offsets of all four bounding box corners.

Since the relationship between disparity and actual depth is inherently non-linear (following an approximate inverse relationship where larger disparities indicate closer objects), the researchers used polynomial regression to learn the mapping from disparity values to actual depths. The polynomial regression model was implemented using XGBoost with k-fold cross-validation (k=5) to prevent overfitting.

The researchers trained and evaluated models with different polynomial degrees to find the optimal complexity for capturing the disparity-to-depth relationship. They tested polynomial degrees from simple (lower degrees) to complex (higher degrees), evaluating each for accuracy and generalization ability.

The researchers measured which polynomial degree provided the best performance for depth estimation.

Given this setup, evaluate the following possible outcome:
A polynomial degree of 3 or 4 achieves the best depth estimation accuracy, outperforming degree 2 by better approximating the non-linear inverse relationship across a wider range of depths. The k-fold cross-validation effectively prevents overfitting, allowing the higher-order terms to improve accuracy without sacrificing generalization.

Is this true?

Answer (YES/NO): NO